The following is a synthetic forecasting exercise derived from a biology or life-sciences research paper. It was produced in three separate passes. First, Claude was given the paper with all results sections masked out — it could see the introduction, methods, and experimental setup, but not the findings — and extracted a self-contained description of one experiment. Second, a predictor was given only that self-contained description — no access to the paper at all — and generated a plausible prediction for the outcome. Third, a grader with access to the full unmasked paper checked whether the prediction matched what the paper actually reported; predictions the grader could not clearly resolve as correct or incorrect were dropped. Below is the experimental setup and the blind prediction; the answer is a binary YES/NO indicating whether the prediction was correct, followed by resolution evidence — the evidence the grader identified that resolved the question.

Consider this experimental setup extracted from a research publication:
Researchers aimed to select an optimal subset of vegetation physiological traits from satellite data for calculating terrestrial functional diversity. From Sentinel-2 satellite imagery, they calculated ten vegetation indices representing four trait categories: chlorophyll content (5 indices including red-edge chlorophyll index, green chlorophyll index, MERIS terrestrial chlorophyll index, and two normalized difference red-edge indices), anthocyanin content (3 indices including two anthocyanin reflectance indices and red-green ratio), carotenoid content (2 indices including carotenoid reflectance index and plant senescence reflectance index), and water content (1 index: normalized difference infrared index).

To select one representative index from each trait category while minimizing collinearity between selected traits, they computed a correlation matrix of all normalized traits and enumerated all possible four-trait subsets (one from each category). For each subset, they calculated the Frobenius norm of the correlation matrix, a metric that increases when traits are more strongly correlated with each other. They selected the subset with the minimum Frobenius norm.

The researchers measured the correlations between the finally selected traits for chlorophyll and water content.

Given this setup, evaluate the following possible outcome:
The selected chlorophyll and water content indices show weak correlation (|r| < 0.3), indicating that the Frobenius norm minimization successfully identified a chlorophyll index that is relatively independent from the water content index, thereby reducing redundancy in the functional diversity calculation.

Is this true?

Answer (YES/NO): NO